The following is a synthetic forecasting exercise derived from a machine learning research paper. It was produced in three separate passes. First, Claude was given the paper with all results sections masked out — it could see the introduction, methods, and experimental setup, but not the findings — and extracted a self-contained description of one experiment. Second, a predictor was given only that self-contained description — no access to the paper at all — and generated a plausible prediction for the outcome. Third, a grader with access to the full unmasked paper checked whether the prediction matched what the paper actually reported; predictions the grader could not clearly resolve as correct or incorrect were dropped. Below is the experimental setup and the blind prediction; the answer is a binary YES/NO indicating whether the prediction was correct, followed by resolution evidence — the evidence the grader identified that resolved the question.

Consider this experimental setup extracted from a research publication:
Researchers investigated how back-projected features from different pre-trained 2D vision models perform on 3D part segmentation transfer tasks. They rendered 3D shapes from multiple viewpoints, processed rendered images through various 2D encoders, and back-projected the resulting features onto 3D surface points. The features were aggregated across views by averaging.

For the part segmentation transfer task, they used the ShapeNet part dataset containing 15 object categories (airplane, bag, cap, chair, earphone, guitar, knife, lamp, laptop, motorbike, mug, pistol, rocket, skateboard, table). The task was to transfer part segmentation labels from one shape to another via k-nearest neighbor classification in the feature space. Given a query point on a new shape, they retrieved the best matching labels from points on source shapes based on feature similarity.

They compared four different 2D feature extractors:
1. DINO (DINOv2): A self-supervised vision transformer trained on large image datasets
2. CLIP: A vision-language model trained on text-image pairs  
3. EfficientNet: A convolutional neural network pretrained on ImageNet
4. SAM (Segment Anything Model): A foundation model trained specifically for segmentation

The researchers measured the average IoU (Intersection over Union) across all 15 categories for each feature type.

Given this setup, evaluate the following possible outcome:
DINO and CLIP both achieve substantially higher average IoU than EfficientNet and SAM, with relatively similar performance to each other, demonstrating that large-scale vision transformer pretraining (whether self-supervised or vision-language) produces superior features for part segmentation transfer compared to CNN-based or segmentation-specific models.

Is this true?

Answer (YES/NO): NO